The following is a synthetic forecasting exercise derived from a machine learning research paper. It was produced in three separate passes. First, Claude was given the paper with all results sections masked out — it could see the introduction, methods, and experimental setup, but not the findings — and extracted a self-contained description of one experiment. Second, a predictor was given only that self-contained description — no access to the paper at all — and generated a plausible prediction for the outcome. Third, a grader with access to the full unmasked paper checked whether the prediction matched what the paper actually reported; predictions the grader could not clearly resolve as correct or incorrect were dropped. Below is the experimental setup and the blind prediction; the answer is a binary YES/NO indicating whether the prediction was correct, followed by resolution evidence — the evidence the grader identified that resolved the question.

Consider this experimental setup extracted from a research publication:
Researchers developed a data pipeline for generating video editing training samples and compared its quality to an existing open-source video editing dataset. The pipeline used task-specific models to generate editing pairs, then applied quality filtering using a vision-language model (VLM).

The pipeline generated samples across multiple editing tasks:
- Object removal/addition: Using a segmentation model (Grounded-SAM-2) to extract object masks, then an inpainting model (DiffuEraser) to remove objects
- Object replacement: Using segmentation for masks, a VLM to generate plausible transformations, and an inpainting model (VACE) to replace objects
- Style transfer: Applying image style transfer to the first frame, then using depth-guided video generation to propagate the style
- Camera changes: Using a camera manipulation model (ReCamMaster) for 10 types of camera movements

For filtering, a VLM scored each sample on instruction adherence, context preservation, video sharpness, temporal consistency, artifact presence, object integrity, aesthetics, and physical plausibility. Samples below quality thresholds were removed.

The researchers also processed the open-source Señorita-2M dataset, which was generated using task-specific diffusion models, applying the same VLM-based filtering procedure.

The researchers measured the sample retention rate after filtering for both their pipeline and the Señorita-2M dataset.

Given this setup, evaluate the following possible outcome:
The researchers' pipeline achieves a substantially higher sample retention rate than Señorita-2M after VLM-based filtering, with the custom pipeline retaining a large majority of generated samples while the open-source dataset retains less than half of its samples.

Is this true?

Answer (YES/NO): NO